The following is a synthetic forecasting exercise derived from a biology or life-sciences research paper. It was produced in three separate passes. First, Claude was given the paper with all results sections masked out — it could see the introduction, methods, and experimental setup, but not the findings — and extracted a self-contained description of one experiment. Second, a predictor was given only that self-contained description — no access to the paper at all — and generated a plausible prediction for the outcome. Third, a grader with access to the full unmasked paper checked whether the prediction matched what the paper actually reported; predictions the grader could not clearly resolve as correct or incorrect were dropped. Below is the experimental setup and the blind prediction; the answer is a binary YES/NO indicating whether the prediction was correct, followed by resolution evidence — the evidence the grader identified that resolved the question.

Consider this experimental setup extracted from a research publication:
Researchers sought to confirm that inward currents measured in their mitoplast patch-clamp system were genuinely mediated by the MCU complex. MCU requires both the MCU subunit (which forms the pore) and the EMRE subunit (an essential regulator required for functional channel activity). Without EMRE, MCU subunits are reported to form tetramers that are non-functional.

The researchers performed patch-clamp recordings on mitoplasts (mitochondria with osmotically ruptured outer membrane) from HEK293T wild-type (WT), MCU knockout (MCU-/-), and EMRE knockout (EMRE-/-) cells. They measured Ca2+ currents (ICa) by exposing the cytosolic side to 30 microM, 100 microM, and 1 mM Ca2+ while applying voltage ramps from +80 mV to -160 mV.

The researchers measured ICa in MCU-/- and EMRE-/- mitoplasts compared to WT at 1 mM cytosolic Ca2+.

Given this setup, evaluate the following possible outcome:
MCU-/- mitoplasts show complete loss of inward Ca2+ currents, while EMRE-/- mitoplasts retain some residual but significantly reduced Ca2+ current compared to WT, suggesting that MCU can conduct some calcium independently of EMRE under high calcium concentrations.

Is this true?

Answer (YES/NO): NO